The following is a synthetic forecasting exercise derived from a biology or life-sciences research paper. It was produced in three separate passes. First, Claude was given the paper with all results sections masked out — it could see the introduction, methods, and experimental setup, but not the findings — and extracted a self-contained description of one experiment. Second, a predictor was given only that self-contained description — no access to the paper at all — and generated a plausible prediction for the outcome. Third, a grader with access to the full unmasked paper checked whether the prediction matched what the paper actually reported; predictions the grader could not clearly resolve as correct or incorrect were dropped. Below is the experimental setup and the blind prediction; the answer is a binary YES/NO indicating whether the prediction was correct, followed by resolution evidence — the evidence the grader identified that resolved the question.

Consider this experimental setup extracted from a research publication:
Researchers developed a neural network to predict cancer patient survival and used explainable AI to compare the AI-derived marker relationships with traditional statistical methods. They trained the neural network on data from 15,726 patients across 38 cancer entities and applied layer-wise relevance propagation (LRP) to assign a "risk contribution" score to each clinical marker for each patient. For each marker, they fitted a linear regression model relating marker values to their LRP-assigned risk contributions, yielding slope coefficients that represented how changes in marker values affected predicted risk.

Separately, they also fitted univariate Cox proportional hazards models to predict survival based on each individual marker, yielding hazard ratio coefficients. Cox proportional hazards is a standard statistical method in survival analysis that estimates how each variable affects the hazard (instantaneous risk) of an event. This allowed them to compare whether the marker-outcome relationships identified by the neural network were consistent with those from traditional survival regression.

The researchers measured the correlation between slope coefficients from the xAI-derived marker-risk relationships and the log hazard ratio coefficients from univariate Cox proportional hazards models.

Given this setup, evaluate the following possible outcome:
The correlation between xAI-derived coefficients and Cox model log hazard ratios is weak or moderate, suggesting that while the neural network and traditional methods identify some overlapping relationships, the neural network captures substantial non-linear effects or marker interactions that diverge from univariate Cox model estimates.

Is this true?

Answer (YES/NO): NO